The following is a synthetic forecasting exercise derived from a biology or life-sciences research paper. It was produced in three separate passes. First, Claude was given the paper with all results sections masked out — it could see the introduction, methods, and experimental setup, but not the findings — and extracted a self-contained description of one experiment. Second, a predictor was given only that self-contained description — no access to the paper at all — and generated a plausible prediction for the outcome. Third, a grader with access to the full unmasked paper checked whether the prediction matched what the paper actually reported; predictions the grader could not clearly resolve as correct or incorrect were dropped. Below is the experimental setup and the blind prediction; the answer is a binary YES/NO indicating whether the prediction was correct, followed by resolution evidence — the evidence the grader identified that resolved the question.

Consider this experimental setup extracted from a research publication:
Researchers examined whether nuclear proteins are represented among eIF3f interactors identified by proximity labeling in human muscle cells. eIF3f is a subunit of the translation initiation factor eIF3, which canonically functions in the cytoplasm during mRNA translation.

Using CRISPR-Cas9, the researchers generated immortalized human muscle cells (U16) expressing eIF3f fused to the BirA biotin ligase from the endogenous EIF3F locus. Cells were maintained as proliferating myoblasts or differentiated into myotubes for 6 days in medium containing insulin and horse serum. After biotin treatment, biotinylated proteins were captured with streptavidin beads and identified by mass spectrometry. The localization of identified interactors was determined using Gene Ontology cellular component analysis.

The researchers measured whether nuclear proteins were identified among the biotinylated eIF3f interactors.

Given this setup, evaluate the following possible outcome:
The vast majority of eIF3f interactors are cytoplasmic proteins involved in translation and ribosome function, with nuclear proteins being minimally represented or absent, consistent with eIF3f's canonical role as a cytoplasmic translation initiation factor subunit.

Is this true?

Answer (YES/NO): NO